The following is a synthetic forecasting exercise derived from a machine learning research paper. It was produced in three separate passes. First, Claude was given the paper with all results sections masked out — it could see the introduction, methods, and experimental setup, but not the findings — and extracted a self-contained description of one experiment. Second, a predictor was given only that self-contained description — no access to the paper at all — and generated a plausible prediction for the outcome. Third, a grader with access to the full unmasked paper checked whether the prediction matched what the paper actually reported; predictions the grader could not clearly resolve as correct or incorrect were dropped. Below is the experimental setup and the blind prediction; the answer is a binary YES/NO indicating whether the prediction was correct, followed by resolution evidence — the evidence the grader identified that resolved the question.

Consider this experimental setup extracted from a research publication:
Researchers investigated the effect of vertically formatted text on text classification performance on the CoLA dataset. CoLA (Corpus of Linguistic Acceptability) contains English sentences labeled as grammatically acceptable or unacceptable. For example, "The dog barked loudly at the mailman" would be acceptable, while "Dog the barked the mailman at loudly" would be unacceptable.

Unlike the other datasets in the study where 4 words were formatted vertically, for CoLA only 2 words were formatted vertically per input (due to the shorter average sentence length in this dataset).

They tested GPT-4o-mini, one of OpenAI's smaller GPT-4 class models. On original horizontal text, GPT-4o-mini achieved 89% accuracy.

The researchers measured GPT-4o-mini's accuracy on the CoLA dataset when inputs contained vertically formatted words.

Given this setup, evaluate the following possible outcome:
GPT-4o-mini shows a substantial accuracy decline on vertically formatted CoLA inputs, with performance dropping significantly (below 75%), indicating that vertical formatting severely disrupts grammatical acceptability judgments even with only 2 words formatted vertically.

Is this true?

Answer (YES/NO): YES